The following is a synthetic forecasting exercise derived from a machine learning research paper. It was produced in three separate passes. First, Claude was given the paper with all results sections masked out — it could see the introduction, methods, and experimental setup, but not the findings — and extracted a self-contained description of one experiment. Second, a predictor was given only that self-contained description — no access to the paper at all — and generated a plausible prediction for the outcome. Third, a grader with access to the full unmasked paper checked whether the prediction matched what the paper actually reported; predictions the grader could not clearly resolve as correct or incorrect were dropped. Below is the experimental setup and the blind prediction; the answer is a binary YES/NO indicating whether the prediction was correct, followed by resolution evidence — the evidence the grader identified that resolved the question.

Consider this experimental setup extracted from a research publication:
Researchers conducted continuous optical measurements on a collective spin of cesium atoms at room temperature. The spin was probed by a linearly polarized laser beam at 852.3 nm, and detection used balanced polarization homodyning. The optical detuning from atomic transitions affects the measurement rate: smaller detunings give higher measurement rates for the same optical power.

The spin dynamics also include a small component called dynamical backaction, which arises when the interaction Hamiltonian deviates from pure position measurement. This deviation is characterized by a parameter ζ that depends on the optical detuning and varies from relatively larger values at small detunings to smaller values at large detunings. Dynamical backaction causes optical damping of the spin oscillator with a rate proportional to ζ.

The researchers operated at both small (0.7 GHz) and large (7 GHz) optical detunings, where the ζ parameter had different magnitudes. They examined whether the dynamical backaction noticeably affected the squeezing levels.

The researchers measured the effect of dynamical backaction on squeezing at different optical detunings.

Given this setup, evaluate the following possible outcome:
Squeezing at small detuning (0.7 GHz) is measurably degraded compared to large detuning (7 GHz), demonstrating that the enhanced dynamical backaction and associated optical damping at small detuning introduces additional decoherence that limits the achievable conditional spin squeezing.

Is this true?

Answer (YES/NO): NO